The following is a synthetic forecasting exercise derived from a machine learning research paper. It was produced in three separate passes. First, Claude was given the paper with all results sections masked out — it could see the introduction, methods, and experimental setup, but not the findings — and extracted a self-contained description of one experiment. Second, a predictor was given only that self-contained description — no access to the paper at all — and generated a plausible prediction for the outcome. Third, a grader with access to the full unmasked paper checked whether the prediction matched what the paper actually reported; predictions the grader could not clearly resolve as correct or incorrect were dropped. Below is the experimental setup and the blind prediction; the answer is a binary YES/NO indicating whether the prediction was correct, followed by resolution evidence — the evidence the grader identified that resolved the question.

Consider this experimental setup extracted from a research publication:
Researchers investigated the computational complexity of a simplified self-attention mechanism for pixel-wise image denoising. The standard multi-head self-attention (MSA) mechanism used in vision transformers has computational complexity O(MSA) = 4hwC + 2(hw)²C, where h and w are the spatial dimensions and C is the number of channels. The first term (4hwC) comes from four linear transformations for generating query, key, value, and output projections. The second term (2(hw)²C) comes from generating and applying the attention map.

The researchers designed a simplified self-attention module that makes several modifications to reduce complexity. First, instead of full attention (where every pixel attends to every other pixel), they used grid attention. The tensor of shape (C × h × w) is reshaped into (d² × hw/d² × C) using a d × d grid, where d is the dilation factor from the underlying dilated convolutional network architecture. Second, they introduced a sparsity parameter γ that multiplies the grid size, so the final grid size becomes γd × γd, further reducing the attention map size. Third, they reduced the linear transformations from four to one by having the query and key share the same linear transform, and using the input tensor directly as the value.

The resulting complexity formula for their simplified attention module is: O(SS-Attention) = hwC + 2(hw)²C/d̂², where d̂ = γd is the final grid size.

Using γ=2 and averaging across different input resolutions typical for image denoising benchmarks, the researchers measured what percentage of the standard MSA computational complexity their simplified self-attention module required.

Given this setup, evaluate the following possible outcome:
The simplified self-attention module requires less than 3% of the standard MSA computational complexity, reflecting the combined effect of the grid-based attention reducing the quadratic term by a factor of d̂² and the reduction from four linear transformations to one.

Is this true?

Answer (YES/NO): NO